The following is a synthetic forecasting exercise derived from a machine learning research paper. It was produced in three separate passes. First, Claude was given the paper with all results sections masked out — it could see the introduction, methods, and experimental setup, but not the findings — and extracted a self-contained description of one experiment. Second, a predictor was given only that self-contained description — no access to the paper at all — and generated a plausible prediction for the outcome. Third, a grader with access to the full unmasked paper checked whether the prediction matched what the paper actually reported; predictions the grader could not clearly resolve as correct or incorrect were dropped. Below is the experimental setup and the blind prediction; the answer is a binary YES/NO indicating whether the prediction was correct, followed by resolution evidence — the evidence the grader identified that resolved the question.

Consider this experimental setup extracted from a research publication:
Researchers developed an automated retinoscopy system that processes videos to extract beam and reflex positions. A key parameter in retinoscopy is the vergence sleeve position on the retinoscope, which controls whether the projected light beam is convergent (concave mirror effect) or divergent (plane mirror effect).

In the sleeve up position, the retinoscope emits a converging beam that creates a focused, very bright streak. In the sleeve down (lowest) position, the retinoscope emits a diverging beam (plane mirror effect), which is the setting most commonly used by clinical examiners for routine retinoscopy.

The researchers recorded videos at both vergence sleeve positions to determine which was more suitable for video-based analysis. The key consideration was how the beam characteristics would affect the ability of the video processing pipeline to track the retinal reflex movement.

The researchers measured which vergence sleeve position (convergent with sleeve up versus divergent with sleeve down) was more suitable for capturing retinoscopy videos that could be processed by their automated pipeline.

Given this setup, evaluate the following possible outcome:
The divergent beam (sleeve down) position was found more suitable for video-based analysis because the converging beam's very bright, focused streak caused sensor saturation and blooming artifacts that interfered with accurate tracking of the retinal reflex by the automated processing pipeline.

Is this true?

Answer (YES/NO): NO